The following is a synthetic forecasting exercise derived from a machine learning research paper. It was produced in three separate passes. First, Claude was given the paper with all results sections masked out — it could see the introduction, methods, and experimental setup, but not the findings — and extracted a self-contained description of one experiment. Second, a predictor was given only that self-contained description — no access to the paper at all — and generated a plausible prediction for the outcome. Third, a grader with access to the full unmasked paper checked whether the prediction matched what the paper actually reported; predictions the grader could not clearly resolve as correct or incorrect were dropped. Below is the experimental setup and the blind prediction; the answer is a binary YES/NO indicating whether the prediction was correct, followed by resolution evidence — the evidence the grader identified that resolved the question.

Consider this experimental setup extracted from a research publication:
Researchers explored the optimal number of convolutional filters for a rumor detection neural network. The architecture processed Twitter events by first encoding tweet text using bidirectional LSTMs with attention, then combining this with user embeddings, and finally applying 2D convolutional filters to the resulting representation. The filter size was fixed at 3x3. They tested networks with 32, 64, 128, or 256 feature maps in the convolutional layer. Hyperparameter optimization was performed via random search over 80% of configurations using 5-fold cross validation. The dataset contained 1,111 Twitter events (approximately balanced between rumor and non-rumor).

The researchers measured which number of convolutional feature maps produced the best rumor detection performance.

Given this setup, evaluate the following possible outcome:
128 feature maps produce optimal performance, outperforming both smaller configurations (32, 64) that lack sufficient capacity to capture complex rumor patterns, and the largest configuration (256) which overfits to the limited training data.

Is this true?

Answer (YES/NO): NO